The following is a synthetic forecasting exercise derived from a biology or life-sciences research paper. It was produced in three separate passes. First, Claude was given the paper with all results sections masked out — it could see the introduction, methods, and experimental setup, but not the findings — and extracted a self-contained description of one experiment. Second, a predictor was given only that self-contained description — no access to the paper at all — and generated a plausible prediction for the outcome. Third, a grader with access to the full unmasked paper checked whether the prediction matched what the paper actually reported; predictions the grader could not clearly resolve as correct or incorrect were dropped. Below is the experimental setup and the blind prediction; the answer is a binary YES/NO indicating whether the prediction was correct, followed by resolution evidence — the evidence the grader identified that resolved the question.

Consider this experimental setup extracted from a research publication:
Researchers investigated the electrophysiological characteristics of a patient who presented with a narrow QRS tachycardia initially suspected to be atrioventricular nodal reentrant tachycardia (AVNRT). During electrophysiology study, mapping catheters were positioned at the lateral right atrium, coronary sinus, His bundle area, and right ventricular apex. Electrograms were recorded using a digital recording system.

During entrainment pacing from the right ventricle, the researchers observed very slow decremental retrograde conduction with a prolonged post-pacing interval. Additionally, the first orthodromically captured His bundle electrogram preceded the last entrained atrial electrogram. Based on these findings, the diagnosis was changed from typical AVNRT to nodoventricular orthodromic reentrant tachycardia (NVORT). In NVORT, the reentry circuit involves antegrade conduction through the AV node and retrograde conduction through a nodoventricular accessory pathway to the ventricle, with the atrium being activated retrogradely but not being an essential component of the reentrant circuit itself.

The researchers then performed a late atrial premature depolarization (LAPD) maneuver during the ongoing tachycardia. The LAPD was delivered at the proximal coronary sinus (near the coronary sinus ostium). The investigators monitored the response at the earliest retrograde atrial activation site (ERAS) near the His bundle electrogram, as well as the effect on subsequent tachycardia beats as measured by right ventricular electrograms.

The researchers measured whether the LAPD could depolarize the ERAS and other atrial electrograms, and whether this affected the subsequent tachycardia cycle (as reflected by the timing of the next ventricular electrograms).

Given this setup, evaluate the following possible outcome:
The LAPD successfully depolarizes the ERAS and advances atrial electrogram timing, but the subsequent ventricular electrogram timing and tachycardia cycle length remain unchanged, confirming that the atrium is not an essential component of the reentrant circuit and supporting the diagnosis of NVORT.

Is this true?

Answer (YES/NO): YES